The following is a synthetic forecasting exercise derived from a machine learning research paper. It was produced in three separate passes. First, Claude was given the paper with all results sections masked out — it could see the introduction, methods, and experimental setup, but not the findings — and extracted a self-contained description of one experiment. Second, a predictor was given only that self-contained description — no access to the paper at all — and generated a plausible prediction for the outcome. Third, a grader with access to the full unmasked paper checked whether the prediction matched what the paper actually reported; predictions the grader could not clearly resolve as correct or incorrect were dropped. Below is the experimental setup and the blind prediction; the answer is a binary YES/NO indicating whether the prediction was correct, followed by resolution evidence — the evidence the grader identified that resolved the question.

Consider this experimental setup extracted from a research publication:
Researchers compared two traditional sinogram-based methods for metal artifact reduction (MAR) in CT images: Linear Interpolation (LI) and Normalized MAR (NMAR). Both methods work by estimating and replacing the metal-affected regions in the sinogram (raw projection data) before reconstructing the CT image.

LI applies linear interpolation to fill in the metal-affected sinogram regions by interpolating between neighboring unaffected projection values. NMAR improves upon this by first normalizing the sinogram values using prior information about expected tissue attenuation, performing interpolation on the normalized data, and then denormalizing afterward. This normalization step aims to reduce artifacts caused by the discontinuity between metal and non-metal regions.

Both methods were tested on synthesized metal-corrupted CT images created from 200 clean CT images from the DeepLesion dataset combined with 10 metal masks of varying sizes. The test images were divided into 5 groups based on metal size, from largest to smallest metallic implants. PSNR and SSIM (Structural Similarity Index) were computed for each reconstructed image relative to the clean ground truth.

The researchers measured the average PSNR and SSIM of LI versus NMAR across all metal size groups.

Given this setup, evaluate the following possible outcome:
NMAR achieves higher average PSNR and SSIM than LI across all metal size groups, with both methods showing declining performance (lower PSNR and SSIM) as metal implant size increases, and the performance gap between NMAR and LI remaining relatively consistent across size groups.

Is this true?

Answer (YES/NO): NO